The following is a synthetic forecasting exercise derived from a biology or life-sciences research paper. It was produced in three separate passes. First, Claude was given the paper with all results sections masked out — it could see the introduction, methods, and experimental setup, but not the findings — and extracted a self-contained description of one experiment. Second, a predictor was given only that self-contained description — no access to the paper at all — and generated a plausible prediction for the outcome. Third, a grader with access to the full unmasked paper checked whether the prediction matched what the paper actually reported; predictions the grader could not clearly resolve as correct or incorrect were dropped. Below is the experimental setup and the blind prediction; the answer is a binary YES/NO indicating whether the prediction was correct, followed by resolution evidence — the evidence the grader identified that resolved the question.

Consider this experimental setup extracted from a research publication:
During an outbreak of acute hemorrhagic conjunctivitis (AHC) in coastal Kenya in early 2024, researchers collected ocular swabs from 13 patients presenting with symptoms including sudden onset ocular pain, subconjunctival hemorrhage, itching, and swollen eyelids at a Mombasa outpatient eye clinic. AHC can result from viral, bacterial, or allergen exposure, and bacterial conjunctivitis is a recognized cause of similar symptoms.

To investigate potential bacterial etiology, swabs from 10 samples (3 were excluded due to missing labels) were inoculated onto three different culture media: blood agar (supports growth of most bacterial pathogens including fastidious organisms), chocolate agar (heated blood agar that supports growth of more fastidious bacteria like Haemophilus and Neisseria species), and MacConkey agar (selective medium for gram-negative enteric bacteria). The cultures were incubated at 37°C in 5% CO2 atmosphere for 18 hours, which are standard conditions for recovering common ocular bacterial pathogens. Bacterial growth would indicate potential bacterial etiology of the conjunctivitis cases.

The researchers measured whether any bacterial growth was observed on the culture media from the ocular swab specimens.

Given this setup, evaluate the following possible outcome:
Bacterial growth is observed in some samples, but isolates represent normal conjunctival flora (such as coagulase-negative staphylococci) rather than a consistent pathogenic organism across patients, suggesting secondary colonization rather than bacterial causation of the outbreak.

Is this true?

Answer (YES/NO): NO